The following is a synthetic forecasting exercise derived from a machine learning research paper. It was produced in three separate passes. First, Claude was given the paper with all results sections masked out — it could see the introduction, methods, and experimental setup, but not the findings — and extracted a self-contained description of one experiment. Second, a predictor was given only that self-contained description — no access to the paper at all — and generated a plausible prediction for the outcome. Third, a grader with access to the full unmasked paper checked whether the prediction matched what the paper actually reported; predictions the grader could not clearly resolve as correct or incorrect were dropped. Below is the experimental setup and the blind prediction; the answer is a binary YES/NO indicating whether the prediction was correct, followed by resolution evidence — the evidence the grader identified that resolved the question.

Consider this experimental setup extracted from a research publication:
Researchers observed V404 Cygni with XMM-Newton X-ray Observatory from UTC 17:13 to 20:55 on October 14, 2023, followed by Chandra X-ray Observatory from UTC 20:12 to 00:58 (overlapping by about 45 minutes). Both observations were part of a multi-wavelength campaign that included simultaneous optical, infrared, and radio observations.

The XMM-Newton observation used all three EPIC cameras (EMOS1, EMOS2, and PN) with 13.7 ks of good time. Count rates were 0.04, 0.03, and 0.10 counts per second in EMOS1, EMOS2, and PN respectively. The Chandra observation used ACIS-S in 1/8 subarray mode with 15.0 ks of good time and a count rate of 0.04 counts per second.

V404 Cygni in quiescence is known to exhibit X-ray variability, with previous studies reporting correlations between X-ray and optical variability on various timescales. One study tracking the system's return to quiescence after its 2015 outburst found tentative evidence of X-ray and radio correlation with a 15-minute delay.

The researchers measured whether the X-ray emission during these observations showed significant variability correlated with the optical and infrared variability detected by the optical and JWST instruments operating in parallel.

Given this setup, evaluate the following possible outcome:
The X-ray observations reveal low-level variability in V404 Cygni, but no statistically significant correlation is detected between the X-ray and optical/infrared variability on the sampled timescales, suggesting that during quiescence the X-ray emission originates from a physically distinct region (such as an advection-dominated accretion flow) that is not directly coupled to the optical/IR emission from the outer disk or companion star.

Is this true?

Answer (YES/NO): NO